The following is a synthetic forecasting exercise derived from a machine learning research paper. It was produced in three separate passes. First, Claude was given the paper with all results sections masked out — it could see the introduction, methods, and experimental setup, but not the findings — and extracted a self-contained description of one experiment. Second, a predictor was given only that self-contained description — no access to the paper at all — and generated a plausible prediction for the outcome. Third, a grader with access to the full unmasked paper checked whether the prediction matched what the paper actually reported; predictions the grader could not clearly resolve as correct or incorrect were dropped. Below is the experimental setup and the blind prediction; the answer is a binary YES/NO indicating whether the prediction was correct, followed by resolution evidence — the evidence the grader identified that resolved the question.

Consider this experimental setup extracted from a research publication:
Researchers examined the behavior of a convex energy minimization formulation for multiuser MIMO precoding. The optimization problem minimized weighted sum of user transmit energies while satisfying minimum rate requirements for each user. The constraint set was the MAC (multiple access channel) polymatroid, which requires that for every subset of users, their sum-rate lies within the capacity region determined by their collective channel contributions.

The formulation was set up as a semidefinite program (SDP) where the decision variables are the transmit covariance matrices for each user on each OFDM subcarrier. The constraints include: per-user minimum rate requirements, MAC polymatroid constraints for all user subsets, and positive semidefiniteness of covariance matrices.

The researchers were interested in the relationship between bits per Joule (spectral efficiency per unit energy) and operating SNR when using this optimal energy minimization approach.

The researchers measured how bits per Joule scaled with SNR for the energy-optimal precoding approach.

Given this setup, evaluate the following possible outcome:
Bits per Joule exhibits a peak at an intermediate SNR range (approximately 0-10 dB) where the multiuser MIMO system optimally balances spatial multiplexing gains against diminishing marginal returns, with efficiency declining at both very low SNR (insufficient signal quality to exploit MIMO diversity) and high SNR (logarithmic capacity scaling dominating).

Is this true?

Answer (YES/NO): NO